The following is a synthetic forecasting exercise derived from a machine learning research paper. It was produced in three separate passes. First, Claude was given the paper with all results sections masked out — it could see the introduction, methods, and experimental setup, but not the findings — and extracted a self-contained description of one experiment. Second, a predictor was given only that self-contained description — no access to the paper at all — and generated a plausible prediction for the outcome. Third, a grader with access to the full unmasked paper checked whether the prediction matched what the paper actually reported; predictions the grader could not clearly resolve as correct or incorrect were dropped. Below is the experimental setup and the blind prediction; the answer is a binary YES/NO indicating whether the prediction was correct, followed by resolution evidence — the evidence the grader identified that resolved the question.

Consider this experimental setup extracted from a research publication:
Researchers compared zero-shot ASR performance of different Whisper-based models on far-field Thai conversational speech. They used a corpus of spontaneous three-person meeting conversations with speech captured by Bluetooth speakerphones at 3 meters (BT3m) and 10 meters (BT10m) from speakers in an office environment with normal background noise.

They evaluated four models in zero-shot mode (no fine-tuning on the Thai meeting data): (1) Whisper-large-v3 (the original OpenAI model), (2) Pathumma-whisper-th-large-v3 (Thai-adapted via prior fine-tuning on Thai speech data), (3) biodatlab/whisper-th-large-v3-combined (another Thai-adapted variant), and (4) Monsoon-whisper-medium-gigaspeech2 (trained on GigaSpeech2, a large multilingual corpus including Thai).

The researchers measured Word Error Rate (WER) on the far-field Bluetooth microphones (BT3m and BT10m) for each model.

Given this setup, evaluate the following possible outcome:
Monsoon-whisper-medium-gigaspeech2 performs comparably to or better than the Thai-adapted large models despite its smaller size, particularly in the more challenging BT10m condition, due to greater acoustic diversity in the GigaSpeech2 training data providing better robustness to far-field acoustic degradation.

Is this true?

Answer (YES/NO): NO